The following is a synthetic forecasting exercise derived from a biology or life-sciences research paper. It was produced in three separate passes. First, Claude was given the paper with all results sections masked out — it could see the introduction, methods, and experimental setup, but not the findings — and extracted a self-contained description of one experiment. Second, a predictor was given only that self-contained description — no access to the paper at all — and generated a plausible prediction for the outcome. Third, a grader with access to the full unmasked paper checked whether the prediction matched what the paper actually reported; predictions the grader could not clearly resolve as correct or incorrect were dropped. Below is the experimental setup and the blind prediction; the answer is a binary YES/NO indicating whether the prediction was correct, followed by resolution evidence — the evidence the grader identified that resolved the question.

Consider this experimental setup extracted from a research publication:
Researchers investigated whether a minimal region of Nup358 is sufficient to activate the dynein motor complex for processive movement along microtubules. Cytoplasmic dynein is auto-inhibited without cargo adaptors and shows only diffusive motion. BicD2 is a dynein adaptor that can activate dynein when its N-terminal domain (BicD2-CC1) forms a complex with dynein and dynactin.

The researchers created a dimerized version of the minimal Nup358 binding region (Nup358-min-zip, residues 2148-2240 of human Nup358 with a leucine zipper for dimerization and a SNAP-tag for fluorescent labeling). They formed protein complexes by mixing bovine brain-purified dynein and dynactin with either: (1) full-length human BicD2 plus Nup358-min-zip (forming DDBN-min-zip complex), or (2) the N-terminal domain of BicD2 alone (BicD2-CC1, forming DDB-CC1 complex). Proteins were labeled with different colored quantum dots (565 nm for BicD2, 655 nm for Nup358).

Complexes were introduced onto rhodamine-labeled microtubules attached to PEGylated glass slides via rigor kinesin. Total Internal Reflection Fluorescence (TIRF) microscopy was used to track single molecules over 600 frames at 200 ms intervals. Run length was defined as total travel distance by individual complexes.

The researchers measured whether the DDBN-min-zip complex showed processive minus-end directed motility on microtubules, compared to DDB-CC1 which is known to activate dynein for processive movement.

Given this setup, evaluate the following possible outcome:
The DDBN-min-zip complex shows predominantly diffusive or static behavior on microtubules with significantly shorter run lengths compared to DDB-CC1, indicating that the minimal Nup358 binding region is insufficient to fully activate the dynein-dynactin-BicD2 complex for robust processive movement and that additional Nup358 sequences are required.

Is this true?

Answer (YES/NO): NO